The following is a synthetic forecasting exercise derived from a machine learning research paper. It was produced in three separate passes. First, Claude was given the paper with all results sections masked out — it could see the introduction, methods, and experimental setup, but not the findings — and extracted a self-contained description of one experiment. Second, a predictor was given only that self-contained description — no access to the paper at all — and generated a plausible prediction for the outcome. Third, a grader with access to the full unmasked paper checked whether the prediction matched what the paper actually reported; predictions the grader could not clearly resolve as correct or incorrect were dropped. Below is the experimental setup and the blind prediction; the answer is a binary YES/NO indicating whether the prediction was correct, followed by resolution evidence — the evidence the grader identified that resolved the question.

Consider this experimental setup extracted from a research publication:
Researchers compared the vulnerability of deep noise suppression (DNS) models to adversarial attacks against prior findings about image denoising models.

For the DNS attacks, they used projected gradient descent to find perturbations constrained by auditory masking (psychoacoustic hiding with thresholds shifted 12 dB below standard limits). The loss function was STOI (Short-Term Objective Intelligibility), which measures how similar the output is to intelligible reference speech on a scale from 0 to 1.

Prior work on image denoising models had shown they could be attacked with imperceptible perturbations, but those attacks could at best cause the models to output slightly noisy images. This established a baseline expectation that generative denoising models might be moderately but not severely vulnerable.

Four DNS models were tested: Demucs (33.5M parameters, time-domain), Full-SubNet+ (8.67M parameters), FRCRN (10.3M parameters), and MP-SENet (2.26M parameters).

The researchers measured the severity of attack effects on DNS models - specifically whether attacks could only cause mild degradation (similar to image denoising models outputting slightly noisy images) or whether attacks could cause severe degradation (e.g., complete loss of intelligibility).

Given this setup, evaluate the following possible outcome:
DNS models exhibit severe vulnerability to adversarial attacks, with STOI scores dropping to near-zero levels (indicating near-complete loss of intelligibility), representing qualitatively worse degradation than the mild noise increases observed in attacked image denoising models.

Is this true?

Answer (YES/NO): YES